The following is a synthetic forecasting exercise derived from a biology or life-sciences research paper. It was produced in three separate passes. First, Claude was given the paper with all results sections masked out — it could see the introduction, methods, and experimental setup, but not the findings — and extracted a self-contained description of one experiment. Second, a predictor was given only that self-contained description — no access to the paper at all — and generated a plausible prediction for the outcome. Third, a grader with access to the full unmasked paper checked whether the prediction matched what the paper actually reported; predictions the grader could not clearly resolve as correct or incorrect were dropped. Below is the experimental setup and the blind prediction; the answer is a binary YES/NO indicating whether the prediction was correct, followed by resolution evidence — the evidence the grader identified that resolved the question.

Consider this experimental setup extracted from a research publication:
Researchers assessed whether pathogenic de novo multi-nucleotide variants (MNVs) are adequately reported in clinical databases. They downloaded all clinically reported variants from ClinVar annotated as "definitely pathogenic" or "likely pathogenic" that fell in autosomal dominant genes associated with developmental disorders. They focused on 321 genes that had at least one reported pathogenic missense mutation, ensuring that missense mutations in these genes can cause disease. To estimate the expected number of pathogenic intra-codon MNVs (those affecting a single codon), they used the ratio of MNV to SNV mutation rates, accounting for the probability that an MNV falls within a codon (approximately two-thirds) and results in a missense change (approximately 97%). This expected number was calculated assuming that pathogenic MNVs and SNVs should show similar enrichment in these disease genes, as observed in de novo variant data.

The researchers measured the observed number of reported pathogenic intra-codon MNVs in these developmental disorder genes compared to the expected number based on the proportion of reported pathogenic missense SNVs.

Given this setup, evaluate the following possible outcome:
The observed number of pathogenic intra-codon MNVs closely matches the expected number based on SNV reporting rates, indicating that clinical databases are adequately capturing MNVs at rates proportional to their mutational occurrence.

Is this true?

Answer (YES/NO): NO